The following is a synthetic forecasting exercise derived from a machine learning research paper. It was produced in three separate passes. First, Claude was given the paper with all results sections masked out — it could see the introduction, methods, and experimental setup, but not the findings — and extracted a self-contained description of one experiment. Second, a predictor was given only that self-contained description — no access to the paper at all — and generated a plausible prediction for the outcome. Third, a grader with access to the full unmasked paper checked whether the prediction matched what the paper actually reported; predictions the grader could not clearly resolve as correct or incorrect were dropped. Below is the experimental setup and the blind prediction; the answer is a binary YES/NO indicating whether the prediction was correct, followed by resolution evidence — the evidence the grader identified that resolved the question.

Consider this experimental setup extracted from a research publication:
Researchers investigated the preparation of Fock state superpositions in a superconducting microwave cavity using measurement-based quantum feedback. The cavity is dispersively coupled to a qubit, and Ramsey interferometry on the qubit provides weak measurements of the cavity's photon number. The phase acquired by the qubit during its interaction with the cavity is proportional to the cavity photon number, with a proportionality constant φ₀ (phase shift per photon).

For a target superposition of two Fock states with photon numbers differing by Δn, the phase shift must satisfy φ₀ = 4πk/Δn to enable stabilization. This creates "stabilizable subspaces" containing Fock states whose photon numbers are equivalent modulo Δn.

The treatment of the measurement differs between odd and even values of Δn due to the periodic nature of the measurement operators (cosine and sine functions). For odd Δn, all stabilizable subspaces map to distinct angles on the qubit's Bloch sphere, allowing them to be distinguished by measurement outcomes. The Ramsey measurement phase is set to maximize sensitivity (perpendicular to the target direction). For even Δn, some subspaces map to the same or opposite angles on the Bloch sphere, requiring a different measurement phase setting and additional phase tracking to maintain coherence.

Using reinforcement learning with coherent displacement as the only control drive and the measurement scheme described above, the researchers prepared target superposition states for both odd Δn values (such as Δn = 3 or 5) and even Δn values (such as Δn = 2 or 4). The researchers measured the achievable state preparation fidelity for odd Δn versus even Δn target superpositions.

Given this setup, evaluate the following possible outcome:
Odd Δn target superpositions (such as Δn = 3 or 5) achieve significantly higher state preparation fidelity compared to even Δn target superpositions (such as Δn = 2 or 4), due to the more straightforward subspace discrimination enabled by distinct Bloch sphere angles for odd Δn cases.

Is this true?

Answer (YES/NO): NO